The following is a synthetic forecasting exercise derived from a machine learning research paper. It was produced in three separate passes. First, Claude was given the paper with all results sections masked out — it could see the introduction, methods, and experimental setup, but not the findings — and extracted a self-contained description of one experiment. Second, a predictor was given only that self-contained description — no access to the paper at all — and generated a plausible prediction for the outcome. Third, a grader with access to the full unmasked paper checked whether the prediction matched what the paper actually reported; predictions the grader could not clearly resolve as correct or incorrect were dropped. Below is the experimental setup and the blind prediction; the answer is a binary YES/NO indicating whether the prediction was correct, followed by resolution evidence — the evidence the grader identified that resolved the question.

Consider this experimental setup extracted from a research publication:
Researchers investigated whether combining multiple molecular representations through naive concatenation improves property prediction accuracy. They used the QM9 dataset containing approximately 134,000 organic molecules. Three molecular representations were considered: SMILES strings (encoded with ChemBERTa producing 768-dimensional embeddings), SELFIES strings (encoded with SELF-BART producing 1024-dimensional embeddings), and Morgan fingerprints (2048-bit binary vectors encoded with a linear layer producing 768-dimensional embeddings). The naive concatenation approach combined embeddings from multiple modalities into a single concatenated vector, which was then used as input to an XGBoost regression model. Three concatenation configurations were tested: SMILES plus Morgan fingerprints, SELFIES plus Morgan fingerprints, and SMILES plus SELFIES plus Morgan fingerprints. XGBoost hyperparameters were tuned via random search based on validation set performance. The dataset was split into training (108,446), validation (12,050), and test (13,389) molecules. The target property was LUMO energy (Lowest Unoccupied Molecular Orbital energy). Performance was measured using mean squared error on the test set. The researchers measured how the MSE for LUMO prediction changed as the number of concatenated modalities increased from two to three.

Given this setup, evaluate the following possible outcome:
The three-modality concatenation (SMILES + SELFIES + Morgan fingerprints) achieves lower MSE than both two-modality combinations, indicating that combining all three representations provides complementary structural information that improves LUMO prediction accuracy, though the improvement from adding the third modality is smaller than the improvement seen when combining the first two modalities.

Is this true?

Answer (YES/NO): NO